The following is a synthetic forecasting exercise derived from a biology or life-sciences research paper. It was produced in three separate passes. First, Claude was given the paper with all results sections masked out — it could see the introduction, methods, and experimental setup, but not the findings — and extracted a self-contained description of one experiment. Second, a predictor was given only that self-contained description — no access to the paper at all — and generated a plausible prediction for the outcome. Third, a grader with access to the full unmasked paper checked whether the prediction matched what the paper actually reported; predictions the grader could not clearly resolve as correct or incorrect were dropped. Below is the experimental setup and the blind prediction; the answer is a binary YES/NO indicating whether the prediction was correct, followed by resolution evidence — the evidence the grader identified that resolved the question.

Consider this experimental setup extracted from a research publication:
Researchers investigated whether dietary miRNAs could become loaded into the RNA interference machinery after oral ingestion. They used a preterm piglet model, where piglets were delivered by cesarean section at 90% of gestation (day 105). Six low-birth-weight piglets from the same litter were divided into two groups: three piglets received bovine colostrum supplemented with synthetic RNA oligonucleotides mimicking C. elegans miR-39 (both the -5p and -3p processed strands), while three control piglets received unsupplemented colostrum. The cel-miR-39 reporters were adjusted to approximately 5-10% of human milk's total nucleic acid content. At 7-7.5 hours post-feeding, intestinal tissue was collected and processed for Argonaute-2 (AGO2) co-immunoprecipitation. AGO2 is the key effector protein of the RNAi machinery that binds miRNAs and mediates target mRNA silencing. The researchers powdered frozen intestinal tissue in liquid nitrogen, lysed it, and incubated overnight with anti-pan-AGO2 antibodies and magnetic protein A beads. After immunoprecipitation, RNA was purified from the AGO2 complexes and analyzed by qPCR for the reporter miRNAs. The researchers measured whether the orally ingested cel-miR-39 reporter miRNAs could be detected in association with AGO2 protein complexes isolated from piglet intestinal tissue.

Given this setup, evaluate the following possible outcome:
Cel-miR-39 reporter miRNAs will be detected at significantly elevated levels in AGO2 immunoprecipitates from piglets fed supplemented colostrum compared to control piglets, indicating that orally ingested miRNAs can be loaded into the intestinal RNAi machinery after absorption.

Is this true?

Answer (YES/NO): YES